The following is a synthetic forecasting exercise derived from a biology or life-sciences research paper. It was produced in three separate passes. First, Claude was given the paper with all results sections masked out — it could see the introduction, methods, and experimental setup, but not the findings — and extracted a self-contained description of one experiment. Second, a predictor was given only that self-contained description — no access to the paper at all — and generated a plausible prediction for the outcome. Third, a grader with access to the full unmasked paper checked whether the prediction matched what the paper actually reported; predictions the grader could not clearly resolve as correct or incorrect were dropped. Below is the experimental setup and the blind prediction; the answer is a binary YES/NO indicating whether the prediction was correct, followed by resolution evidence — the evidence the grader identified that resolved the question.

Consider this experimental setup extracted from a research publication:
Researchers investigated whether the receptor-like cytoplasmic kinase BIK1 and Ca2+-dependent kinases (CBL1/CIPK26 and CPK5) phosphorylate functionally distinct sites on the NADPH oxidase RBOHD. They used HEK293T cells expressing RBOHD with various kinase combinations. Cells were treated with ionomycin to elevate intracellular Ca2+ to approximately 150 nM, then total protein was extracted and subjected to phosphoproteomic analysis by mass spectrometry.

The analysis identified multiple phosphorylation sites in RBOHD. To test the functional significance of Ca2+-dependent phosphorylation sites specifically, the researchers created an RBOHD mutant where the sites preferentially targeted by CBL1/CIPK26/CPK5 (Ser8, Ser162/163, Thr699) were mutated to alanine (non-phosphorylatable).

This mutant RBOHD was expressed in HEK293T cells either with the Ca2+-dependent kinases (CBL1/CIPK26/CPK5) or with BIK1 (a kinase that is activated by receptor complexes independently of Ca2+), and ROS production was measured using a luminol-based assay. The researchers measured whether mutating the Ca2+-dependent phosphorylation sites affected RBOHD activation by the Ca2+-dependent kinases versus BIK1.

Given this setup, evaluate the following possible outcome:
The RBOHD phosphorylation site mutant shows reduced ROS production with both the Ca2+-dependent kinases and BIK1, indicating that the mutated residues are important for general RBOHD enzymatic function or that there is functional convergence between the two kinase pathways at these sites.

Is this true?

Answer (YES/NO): NO